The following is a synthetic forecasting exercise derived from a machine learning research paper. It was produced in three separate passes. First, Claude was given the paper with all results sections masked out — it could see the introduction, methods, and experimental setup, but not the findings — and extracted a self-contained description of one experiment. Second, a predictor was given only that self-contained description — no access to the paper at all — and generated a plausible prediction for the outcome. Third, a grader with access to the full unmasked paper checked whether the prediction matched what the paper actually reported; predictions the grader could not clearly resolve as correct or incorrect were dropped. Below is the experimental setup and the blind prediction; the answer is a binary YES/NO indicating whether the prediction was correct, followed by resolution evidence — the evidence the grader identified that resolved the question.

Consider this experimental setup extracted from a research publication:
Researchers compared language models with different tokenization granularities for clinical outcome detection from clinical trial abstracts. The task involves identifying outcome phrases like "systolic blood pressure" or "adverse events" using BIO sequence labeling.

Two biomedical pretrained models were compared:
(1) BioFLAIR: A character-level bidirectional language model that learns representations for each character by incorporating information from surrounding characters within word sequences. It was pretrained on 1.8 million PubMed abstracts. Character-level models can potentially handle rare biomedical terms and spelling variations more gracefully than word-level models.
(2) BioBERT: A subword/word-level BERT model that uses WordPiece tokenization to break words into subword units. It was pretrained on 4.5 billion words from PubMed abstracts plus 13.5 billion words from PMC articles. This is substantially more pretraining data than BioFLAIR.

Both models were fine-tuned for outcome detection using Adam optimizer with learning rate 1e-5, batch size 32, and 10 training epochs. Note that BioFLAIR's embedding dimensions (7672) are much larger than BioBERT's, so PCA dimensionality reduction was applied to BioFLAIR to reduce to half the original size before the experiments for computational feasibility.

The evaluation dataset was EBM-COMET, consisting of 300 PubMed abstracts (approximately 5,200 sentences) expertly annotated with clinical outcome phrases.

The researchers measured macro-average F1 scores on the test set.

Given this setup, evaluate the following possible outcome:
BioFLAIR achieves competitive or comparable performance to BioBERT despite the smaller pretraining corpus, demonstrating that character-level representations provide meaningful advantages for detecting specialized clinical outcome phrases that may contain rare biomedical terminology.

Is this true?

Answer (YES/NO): NO